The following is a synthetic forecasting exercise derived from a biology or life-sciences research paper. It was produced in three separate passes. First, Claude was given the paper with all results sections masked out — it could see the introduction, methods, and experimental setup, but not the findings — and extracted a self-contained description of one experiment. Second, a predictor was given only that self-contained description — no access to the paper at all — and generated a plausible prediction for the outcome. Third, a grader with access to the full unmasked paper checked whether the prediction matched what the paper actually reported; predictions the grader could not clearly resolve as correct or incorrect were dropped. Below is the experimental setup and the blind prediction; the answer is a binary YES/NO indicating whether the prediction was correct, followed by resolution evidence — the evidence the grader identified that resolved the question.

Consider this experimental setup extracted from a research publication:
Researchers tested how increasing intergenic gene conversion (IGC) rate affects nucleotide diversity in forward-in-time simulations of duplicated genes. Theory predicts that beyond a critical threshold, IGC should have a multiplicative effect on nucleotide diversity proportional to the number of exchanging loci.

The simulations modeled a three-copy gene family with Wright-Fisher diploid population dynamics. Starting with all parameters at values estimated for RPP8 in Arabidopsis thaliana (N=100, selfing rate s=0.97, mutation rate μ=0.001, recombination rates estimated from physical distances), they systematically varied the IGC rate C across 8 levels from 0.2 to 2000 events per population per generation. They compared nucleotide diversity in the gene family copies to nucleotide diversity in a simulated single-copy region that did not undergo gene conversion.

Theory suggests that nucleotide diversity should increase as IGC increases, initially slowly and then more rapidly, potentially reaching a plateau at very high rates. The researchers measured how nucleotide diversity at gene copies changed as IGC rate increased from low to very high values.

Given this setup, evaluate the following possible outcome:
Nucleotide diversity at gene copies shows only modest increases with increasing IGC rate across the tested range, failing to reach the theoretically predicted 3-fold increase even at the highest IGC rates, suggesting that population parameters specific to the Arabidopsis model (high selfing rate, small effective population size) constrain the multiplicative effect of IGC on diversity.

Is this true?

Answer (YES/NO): NO